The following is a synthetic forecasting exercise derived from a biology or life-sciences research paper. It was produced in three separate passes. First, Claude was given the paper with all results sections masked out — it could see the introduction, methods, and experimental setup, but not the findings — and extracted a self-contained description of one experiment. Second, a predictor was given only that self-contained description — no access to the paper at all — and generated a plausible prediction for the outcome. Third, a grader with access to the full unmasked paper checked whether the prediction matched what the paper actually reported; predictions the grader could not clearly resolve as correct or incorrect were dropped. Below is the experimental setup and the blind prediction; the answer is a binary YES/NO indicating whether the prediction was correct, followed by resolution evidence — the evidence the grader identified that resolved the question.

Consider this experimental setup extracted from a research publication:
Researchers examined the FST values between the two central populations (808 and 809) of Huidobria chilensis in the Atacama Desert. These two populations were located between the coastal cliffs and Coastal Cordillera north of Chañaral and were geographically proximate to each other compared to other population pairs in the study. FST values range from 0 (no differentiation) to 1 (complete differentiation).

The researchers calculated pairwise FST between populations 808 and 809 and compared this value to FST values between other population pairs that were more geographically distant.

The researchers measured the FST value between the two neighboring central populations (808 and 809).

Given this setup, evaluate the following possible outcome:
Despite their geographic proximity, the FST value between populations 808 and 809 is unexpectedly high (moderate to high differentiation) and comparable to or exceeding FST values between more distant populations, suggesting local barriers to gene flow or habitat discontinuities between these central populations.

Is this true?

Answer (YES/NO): NO